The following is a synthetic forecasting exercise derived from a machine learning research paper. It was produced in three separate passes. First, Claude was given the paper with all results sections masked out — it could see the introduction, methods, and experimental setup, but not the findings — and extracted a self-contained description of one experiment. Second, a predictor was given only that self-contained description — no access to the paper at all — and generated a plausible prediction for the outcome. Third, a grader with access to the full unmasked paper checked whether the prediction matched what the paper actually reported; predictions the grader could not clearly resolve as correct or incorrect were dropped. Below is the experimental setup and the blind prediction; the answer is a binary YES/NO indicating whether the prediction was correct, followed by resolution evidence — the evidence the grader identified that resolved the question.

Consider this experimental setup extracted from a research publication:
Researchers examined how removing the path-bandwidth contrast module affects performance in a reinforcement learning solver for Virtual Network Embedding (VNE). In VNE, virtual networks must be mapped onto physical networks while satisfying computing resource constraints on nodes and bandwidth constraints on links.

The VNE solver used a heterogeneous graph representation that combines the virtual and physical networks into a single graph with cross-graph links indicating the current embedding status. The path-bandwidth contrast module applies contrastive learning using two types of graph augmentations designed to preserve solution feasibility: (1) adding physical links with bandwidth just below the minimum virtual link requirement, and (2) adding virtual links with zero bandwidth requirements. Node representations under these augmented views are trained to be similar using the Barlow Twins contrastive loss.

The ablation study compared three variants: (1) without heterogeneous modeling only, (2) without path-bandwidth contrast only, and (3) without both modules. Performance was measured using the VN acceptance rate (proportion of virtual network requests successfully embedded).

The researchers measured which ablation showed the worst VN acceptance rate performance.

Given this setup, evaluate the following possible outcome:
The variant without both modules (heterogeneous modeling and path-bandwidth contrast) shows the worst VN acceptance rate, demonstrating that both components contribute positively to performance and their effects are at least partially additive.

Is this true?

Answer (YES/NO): NO